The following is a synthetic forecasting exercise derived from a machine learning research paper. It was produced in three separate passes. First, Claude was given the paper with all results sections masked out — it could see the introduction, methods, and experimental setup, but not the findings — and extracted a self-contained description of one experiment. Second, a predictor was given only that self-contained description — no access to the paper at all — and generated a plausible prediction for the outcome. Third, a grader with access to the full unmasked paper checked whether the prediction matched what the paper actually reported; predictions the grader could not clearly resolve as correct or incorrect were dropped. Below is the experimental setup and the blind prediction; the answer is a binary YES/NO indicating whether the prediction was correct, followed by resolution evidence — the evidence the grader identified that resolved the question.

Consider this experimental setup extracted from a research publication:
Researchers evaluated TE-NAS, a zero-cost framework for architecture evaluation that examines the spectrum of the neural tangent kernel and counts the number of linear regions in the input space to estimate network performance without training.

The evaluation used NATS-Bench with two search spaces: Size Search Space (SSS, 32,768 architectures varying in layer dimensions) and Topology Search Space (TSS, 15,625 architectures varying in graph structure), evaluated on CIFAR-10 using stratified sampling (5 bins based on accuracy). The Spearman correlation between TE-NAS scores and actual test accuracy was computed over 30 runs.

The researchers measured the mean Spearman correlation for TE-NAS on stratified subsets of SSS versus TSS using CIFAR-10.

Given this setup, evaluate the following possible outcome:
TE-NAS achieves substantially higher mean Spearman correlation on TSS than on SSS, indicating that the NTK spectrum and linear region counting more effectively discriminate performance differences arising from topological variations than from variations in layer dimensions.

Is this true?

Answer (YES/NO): NO